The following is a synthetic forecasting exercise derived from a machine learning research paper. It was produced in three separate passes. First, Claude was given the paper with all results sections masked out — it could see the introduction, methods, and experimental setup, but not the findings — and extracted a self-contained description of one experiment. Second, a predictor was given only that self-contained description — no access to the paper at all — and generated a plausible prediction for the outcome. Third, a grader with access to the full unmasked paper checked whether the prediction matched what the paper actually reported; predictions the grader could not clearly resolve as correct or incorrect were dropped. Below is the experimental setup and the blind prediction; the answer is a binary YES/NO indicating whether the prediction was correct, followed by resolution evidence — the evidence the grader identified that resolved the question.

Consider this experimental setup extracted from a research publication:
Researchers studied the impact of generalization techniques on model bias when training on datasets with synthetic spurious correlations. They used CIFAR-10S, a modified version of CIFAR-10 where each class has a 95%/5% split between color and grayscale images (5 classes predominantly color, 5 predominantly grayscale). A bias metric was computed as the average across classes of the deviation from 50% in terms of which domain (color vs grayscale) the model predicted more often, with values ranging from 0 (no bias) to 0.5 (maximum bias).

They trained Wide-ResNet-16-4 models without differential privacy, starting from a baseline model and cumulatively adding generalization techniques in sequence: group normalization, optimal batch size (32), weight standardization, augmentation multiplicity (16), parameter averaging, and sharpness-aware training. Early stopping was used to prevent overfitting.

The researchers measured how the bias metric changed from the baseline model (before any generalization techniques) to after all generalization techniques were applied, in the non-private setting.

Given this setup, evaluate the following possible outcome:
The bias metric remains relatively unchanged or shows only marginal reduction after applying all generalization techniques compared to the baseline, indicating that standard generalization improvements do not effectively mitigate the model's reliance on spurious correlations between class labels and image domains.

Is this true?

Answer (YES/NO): NO